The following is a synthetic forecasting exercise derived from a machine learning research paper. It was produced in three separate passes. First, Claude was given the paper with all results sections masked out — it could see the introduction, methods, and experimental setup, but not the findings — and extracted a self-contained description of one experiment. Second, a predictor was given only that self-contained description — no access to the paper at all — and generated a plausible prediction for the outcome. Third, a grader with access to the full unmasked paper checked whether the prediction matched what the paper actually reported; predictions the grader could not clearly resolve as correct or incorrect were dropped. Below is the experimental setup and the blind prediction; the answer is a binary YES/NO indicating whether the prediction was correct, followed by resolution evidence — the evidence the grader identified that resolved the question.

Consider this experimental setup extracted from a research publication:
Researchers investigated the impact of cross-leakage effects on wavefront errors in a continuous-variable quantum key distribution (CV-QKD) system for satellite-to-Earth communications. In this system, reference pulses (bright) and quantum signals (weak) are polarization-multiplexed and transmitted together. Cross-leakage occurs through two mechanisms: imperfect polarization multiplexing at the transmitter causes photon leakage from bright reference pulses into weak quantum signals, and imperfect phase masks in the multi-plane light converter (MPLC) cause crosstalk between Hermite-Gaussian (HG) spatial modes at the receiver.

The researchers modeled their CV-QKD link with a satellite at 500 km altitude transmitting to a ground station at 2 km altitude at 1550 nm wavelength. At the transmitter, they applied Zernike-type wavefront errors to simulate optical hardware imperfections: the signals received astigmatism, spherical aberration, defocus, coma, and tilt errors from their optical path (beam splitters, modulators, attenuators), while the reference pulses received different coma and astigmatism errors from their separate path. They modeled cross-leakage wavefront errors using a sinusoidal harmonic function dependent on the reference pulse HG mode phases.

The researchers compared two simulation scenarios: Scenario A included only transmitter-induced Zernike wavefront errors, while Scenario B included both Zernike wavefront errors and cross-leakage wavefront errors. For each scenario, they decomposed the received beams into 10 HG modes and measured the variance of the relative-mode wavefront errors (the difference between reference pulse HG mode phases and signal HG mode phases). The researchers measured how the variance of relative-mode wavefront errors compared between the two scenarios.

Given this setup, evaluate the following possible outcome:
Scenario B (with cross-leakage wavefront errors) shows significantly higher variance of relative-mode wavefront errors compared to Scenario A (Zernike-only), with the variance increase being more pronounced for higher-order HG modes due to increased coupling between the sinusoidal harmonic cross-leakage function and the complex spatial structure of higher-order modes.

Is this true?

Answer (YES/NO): NO